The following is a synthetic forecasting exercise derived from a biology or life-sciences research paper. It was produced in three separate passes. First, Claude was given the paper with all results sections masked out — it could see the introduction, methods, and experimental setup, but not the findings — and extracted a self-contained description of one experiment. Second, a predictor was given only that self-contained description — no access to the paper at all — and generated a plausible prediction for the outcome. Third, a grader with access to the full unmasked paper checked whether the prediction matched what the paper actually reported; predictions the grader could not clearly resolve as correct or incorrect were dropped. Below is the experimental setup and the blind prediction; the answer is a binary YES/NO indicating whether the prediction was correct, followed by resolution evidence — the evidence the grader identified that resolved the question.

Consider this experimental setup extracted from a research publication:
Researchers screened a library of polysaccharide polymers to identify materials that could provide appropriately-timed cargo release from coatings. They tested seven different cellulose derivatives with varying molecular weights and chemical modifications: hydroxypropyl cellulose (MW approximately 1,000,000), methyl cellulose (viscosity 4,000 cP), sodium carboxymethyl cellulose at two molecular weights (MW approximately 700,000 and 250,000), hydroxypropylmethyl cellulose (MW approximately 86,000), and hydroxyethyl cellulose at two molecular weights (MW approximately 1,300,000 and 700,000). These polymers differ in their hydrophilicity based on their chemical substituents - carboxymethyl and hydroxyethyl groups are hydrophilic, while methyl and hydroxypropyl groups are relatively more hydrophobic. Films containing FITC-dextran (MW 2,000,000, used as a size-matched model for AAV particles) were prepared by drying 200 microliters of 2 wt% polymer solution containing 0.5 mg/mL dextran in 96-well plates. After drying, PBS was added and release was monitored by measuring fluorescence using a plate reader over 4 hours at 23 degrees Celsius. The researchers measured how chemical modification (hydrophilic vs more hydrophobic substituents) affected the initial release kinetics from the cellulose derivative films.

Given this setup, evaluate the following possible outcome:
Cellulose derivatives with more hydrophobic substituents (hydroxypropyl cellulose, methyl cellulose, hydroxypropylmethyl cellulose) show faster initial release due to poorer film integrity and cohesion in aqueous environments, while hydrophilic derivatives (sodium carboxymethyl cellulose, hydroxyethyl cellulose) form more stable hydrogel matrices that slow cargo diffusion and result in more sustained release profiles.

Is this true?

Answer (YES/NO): NO